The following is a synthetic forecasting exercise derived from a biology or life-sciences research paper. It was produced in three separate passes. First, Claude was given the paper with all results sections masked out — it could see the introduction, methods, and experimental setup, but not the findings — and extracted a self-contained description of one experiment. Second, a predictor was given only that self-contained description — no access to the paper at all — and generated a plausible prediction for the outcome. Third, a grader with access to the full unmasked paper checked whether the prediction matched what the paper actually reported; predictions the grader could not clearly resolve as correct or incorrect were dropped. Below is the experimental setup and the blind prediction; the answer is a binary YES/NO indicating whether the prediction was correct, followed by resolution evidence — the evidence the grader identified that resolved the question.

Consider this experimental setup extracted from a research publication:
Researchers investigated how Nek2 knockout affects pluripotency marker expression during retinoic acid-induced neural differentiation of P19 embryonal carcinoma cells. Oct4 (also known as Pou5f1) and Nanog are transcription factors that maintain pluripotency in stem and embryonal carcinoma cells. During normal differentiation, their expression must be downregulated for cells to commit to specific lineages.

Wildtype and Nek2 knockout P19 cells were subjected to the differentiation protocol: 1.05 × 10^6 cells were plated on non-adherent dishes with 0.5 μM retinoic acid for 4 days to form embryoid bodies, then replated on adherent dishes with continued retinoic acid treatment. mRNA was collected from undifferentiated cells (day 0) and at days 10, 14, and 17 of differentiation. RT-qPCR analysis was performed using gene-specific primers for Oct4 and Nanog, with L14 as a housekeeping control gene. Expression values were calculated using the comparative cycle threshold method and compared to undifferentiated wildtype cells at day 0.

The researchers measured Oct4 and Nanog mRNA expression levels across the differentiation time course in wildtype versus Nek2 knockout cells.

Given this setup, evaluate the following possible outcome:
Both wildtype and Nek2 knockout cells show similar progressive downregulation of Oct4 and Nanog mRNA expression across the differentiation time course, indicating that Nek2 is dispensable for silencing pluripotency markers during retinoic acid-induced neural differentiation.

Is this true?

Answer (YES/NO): NO